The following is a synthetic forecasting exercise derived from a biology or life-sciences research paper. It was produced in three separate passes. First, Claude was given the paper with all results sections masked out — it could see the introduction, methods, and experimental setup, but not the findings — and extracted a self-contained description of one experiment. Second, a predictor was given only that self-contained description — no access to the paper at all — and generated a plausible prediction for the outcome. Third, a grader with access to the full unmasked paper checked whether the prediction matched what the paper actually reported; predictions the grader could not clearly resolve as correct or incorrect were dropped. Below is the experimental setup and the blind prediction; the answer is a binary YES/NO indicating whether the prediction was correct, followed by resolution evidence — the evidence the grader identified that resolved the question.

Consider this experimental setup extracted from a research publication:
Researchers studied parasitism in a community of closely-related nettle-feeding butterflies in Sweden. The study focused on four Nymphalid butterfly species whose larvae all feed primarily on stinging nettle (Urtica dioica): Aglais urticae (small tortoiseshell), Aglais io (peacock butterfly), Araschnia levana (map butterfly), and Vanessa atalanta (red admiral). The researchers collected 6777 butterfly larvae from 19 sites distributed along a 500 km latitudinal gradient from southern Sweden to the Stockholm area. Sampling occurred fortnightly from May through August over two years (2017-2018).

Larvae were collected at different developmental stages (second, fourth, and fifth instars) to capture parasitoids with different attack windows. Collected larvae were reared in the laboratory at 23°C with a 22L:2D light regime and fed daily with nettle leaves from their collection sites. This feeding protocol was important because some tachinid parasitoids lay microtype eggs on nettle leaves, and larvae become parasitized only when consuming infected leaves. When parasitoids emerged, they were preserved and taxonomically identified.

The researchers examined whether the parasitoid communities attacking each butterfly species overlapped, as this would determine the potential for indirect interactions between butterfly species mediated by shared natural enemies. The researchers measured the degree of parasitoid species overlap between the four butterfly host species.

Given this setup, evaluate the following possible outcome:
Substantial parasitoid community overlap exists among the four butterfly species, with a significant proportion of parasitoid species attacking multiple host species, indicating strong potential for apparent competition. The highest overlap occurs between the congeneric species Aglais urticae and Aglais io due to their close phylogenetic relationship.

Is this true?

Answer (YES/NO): NO